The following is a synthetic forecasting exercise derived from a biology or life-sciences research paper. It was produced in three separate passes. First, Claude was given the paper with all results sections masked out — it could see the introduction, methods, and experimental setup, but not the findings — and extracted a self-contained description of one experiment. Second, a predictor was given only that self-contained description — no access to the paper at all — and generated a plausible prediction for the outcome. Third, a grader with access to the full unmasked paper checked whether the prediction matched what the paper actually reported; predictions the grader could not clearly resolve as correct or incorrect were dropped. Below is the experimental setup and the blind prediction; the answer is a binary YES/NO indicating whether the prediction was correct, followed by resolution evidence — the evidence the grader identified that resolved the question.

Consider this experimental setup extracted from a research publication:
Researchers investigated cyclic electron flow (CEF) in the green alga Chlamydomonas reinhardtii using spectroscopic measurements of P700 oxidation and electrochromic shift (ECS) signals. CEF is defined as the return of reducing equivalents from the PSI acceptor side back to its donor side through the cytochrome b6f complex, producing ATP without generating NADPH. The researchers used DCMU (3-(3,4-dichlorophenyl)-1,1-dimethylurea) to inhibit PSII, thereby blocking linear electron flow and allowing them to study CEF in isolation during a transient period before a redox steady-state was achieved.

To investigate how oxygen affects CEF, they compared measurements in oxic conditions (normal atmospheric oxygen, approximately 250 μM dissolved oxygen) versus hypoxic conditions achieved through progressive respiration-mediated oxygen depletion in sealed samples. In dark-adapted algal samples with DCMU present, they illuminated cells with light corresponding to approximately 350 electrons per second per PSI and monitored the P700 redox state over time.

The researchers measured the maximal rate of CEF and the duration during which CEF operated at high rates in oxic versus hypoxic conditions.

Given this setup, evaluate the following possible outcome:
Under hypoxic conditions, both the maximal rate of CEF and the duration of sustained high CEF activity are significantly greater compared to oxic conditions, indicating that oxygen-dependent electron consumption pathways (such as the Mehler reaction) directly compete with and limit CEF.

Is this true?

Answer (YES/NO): NO